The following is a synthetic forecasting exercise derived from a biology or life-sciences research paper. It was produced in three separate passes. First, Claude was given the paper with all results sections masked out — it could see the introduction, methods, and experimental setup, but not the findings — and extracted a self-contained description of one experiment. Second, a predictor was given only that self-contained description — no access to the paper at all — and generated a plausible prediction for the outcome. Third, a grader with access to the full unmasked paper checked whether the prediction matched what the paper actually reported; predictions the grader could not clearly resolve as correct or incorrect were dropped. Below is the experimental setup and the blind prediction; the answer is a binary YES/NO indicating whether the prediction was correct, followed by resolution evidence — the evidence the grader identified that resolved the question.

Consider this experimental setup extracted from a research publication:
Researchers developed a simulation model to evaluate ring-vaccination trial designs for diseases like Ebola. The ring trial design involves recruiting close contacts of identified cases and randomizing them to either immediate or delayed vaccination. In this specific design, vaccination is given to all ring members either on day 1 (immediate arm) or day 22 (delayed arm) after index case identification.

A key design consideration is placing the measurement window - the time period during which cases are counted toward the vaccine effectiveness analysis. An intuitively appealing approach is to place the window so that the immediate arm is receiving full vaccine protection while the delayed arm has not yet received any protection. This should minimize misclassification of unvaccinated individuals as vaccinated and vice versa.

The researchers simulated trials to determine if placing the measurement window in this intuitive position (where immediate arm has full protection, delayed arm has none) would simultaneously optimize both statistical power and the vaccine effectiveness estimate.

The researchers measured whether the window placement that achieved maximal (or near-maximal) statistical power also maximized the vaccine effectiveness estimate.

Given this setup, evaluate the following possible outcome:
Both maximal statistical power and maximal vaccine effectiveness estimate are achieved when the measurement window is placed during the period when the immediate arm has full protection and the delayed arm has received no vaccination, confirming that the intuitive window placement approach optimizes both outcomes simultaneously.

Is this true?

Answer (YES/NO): NO